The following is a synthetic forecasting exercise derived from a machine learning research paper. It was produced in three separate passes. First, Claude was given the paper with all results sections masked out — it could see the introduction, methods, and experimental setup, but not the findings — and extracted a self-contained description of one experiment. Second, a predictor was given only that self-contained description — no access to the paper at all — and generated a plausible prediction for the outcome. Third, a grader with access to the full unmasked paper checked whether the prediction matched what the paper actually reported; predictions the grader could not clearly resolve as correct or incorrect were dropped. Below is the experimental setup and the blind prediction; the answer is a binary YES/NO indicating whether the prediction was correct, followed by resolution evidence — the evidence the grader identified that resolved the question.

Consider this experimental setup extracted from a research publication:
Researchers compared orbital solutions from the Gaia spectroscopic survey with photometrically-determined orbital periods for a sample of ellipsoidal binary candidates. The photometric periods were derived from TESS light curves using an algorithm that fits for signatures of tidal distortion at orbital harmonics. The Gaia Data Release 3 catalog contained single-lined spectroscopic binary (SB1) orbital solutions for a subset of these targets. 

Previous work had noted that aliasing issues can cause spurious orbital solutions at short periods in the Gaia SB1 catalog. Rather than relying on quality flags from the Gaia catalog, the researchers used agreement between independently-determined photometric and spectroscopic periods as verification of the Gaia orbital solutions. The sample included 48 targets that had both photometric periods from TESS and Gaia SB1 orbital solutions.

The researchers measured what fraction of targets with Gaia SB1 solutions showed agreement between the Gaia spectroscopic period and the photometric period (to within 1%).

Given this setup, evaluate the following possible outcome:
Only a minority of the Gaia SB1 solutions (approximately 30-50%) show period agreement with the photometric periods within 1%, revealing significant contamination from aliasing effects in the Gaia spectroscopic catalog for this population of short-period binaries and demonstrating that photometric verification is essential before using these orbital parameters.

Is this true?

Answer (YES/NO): NO